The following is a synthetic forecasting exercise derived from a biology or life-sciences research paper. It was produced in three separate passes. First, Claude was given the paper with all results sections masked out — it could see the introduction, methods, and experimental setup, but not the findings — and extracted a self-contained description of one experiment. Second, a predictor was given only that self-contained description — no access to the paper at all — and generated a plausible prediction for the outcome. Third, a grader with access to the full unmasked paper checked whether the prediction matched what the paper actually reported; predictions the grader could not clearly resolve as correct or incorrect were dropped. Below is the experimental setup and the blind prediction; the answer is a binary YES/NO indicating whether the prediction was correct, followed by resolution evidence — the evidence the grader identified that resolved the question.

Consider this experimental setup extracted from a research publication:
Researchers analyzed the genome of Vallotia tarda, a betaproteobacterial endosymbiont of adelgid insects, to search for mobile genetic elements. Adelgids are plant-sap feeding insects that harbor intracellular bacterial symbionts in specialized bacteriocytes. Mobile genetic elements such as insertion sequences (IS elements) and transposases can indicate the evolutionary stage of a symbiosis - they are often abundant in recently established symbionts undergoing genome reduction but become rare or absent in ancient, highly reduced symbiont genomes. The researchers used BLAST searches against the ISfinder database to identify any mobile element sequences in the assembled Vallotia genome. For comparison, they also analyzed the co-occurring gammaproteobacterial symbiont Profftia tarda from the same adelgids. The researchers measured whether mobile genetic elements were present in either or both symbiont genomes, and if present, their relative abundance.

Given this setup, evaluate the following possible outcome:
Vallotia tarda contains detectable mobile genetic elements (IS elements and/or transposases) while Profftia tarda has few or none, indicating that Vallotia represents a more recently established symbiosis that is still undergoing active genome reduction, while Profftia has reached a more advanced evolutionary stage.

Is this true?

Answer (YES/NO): NO